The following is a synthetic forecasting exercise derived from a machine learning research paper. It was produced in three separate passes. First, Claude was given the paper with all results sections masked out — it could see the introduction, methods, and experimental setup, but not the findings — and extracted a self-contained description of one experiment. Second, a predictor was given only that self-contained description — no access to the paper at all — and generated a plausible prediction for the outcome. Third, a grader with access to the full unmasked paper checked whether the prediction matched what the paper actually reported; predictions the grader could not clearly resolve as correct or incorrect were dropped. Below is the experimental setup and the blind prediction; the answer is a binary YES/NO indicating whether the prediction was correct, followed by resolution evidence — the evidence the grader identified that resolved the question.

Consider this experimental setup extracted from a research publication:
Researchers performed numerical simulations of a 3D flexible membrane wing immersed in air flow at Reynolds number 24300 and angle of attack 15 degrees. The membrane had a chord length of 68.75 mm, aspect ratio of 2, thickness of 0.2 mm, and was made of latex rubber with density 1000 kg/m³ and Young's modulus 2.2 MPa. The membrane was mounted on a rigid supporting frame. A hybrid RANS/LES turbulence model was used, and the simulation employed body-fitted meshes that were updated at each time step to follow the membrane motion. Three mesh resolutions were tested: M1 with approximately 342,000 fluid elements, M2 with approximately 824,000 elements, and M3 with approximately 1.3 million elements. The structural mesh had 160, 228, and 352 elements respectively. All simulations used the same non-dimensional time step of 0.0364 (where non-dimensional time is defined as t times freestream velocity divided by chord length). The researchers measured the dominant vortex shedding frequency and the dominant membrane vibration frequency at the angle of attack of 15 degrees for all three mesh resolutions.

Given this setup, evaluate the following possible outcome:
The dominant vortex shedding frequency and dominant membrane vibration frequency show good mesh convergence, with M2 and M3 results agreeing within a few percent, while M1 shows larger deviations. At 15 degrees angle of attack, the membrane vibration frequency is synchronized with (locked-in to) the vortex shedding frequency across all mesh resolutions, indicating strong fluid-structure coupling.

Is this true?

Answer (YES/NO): YES